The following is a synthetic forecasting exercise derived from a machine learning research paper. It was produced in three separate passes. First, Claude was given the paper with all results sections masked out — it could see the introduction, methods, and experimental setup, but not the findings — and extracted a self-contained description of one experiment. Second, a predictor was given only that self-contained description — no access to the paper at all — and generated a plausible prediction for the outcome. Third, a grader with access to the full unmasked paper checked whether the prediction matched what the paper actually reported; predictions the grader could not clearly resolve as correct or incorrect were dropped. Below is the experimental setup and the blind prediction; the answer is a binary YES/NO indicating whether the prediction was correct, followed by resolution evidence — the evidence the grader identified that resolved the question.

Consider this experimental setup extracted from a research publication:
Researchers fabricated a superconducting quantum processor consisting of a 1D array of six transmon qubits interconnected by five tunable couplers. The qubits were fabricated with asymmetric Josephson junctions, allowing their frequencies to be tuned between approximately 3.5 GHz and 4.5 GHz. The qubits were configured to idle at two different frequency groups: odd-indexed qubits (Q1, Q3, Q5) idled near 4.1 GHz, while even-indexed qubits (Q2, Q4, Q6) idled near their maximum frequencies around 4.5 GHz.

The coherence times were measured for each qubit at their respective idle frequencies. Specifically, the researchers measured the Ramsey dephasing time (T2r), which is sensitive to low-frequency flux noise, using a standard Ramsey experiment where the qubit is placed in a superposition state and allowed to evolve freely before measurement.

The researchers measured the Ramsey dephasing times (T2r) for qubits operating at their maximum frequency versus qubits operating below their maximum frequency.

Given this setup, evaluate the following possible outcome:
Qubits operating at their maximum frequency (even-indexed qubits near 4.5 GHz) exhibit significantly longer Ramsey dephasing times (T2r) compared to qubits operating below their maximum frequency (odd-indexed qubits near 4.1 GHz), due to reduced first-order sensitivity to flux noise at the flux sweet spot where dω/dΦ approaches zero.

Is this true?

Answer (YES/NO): NO